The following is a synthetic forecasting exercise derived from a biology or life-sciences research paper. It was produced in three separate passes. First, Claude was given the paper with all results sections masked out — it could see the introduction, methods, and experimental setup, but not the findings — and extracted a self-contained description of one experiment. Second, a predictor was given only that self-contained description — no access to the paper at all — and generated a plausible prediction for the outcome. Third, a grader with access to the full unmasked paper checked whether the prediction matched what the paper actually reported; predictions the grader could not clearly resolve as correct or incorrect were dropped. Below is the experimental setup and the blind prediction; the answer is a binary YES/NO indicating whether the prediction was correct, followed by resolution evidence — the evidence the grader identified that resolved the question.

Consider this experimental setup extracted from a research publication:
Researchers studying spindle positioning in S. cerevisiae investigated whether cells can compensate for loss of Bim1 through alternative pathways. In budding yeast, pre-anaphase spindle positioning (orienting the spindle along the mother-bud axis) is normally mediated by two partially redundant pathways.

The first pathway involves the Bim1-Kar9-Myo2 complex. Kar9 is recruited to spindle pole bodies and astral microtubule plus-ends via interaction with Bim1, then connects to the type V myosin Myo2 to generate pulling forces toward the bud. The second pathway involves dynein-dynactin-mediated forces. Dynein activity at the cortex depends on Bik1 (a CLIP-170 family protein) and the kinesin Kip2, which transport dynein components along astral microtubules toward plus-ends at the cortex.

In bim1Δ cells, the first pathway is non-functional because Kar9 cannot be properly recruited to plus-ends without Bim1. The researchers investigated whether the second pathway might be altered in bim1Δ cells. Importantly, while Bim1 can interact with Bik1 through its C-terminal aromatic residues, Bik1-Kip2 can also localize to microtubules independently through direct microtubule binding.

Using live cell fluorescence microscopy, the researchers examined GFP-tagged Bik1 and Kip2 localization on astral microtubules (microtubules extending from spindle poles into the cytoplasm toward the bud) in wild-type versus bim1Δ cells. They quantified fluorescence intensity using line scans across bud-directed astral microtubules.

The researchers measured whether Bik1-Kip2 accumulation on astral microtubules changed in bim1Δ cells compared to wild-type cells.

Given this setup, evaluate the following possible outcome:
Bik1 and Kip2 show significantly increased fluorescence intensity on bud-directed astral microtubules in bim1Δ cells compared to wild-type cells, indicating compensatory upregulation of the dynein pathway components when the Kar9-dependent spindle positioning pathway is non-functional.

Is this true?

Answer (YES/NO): YES